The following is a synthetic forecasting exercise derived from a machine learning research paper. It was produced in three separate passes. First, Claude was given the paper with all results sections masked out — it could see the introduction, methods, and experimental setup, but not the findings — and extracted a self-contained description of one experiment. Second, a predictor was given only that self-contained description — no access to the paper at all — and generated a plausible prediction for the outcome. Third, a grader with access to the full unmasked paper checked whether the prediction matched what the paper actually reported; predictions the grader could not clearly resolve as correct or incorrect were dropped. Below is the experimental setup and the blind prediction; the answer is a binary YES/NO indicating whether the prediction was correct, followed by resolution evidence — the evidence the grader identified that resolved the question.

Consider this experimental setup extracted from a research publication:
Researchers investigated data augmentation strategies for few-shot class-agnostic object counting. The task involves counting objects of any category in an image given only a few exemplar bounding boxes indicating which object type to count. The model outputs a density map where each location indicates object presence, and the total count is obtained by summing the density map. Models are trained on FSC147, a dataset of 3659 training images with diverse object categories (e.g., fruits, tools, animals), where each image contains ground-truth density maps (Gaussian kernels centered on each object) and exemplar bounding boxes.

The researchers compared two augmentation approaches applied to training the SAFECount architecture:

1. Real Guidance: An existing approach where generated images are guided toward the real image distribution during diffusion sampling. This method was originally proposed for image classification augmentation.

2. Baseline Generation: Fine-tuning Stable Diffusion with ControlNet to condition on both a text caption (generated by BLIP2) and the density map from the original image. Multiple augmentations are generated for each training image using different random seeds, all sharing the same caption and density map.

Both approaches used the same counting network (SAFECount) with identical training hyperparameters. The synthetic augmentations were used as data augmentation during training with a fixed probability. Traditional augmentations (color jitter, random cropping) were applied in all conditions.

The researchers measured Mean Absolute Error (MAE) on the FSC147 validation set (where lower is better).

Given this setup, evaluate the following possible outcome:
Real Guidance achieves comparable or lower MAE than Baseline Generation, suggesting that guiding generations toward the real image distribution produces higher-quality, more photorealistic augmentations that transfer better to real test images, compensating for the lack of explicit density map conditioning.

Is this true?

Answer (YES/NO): NO